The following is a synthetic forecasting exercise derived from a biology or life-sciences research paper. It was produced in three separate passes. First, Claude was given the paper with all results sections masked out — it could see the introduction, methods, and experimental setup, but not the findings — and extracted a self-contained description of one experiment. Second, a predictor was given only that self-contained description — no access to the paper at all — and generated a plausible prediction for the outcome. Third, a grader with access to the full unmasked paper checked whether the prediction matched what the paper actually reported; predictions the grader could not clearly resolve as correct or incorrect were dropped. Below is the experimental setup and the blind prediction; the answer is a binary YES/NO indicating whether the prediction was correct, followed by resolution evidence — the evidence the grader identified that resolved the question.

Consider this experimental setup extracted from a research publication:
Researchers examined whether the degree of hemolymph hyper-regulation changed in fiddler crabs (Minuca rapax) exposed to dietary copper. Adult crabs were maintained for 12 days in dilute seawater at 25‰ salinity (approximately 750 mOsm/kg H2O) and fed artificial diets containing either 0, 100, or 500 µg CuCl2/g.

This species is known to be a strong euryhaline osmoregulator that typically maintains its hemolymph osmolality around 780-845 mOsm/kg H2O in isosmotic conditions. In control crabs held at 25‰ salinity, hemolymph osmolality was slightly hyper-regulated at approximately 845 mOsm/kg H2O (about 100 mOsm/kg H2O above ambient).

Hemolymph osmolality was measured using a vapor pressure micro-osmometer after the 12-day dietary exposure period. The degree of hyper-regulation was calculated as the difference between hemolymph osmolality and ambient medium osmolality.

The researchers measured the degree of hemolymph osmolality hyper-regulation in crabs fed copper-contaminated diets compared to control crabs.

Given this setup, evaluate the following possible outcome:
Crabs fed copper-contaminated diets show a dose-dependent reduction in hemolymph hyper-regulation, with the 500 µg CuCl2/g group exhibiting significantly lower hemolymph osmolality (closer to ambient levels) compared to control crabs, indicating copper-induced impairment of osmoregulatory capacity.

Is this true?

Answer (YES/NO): NO